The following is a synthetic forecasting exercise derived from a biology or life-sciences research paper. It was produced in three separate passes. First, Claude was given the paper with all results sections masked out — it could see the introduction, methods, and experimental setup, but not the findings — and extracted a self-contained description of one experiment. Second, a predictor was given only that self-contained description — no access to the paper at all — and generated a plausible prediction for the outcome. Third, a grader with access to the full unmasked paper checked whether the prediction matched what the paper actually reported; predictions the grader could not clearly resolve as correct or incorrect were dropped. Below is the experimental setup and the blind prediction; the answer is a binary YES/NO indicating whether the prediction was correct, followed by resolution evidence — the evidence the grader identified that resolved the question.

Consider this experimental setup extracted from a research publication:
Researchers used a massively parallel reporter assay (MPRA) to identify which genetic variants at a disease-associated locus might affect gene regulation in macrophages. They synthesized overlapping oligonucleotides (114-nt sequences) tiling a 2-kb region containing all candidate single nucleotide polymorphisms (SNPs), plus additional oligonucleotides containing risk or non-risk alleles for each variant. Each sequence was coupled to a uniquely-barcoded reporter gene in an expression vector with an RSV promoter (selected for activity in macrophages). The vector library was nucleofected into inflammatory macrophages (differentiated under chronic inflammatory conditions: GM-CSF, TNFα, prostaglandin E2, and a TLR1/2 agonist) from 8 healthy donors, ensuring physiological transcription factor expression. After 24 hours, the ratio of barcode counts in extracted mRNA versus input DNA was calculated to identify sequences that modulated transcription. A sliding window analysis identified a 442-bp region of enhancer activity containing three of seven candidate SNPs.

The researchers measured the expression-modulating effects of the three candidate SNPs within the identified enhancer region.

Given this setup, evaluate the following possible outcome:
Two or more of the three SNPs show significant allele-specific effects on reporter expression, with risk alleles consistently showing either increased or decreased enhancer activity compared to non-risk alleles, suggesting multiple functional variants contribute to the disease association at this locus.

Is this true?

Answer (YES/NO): NO